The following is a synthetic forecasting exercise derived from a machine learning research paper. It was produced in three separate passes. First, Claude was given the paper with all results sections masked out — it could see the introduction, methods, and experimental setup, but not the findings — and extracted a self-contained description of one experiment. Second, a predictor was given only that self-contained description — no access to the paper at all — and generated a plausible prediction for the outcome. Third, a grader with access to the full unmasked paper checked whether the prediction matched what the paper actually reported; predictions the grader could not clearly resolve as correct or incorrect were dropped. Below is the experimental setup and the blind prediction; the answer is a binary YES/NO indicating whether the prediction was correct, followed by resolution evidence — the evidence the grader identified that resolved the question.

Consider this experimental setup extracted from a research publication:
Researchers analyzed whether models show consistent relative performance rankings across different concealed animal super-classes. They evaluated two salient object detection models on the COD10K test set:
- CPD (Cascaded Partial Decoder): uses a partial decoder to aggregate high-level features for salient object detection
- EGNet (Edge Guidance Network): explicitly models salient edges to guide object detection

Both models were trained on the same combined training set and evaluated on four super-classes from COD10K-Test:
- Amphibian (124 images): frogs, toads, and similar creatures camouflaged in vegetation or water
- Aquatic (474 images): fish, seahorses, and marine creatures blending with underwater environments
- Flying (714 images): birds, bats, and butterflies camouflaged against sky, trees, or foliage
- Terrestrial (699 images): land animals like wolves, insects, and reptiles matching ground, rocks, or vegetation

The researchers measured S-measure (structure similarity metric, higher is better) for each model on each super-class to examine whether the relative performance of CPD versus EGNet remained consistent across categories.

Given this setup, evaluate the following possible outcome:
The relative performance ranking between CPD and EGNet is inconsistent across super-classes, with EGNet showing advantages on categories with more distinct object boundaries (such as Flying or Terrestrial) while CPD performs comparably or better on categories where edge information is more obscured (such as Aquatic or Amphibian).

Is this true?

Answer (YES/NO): NO